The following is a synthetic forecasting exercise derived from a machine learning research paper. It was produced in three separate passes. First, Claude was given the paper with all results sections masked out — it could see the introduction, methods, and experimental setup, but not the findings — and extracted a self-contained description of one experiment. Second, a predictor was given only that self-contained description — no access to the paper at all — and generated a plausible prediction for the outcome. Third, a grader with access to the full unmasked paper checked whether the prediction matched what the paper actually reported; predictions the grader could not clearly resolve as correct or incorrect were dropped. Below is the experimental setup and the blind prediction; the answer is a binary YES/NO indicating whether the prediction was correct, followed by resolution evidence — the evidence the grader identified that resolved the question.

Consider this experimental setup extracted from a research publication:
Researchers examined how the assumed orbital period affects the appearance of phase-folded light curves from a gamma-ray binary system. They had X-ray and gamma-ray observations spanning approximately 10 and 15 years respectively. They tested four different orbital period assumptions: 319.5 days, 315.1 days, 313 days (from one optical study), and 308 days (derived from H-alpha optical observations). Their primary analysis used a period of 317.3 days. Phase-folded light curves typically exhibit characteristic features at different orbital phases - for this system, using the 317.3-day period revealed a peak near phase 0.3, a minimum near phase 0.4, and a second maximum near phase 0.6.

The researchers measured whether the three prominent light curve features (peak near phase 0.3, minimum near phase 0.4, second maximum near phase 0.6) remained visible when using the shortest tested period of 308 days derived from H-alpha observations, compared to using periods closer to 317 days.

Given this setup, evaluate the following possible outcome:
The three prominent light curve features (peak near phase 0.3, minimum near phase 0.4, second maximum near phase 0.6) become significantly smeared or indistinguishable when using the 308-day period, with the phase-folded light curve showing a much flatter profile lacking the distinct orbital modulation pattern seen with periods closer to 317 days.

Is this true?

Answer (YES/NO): YES